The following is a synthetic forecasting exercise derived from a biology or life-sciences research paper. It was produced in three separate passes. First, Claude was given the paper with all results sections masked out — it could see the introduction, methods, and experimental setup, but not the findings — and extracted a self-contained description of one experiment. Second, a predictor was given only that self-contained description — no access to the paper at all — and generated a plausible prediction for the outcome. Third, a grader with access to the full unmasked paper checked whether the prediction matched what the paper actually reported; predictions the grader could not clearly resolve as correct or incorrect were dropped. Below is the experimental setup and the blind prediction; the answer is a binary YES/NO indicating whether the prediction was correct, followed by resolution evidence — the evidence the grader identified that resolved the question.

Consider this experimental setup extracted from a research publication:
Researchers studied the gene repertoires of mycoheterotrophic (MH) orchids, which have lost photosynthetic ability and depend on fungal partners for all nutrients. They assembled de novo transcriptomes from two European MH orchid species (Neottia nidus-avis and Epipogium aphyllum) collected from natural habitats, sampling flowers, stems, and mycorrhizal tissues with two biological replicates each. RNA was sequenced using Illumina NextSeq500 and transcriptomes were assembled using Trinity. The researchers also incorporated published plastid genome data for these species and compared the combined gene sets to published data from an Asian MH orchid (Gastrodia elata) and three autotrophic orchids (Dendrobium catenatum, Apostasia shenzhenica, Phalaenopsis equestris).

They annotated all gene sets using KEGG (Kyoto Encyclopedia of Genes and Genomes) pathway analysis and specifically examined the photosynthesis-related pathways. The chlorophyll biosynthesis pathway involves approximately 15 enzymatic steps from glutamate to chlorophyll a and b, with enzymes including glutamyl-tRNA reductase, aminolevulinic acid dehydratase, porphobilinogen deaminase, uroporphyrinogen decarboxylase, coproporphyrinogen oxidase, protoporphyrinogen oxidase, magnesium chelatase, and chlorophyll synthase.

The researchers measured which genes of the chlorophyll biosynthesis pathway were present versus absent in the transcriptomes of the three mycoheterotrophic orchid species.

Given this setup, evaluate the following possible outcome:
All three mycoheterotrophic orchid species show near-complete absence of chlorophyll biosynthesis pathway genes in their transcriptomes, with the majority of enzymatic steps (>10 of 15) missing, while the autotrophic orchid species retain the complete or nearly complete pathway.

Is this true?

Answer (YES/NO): NO